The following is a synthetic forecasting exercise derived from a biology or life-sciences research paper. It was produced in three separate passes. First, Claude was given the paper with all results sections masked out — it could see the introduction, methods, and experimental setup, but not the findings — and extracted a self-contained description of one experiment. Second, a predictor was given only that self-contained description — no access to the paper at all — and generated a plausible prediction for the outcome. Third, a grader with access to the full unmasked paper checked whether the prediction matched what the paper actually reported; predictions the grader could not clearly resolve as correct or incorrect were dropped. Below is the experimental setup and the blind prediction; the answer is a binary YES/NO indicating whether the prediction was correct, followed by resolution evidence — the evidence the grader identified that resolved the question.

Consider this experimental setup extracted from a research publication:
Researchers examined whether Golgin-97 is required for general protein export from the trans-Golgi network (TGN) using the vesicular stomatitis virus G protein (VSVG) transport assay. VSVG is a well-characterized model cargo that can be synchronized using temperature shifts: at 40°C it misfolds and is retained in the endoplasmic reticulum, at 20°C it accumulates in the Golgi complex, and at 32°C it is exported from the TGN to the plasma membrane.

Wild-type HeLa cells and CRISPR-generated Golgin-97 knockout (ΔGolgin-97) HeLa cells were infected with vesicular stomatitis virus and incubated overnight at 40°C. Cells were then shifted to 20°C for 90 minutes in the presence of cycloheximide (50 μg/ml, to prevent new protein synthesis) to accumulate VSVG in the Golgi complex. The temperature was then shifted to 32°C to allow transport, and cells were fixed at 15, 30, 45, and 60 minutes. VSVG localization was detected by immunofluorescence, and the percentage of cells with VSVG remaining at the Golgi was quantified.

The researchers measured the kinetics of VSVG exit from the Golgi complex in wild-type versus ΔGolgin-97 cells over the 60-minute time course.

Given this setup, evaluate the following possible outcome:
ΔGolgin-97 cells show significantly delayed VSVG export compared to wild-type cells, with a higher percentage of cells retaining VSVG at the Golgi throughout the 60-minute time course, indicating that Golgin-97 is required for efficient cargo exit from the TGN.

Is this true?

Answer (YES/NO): YES